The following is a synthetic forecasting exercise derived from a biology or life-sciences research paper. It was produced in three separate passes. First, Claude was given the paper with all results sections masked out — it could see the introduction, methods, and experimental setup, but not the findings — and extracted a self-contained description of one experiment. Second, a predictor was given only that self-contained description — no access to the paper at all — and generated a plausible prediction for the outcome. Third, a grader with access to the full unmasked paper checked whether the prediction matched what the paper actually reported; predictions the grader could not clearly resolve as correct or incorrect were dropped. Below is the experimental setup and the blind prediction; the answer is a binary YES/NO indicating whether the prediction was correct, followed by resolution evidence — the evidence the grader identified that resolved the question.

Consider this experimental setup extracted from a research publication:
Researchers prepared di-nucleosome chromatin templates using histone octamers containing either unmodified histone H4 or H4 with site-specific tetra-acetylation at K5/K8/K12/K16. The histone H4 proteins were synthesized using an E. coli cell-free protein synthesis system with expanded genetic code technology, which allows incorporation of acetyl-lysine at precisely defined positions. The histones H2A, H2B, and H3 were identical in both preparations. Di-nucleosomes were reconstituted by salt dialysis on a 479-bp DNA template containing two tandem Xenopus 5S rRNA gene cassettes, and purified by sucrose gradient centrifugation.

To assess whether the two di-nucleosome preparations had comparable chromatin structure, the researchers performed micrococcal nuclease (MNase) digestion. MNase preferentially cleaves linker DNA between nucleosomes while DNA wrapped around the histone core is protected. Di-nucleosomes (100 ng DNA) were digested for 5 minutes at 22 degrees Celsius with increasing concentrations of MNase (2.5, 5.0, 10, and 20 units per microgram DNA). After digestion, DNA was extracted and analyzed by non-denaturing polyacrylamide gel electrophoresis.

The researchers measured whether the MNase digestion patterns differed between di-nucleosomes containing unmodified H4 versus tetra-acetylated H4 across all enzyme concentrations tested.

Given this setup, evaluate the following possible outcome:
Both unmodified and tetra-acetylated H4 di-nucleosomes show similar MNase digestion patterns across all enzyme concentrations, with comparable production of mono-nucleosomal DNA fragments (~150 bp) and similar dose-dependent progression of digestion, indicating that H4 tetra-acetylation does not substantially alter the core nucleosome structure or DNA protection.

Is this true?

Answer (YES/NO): YES